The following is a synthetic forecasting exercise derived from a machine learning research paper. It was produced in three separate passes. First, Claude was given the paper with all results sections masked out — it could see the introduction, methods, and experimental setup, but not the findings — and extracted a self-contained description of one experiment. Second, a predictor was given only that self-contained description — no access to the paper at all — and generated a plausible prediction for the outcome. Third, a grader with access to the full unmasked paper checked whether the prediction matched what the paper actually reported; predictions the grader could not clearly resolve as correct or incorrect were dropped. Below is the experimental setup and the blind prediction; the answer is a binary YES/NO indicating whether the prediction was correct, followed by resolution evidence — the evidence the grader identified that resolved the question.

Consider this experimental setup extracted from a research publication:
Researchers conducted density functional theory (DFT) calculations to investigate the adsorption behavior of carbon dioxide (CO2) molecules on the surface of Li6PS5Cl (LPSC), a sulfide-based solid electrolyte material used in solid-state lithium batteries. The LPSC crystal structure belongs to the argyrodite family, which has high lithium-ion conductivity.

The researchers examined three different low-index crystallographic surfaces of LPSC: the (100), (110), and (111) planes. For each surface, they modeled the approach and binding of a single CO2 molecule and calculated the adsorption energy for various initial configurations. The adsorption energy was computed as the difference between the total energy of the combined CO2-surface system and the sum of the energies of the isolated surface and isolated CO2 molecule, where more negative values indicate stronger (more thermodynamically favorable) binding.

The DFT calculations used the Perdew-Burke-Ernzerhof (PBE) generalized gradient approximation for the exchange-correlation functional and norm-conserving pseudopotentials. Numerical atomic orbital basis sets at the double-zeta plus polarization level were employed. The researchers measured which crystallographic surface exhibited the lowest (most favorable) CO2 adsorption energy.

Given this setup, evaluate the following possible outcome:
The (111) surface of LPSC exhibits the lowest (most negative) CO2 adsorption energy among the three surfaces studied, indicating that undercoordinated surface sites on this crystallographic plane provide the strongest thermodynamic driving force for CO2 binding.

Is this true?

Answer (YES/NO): NO